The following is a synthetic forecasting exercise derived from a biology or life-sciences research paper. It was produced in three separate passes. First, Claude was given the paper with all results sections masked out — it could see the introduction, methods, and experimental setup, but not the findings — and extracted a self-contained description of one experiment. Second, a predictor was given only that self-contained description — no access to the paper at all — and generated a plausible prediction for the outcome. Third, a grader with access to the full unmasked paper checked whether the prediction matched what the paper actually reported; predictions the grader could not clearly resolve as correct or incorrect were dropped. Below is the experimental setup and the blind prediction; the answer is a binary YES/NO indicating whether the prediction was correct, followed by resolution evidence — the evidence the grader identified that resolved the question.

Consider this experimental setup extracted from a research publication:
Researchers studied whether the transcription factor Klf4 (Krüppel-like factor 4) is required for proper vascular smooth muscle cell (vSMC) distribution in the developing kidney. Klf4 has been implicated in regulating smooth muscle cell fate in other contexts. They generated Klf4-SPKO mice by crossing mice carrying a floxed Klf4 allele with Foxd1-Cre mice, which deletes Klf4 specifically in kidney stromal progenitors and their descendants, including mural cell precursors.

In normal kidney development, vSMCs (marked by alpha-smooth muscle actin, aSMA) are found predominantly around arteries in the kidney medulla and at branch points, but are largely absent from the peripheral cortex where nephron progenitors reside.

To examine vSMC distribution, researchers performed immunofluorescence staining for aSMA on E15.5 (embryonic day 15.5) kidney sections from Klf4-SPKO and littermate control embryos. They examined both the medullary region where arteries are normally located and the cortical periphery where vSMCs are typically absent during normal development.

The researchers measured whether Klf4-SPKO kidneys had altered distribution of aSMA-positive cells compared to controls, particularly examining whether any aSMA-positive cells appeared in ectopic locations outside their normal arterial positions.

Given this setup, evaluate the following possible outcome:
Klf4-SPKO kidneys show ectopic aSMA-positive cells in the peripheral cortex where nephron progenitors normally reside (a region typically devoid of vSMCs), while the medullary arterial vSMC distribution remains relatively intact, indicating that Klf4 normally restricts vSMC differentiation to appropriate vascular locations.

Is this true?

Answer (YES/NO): NO